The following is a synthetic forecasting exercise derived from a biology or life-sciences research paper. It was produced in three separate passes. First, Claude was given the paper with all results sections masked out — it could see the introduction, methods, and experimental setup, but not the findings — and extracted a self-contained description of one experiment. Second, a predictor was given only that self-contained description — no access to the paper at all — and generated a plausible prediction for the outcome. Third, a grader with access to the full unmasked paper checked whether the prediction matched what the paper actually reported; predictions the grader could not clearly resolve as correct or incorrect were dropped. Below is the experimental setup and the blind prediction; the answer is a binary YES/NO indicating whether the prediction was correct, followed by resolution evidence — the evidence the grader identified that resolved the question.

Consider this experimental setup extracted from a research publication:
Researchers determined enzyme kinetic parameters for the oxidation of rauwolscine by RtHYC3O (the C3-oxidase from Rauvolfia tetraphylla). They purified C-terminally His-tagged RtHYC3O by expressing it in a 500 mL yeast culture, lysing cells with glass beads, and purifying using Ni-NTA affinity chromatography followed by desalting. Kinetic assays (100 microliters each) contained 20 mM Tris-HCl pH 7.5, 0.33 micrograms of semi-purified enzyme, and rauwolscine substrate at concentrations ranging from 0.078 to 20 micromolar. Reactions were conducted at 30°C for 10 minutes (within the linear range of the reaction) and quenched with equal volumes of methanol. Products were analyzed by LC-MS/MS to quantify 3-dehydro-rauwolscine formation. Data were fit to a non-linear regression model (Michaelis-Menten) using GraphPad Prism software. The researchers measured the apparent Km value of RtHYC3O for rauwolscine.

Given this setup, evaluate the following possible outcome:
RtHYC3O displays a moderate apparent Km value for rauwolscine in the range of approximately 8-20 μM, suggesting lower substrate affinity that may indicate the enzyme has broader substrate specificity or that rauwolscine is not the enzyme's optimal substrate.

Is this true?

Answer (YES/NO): NO